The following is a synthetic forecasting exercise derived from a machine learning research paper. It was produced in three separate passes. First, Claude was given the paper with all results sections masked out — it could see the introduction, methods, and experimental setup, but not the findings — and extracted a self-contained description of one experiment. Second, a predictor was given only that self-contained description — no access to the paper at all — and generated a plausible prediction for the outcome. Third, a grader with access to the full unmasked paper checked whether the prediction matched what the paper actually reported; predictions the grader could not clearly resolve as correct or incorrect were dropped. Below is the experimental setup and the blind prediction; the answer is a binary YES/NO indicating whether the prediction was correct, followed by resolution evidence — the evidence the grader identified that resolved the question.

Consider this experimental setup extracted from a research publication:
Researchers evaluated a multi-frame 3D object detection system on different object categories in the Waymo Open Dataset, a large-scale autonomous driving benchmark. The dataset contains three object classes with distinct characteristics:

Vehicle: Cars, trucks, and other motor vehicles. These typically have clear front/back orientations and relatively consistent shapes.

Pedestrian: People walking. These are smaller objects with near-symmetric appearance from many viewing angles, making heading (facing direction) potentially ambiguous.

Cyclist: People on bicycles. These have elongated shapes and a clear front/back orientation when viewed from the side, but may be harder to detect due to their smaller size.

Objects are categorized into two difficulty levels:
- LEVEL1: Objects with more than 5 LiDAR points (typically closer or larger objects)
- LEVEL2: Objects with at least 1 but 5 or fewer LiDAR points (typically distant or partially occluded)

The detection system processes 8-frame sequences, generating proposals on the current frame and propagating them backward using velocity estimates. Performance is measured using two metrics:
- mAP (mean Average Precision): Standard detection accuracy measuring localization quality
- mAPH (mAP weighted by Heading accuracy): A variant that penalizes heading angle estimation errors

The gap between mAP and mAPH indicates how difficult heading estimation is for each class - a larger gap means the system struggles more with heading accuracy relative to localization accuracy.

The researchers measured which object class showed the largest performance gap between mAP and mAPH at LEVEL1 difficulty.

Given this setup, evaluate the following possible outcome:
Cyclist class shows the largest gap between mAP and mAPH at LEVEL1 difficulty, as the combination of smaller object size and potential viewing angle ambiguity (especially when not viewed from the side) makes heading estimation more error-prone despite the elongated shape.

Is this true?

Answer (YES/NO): NO